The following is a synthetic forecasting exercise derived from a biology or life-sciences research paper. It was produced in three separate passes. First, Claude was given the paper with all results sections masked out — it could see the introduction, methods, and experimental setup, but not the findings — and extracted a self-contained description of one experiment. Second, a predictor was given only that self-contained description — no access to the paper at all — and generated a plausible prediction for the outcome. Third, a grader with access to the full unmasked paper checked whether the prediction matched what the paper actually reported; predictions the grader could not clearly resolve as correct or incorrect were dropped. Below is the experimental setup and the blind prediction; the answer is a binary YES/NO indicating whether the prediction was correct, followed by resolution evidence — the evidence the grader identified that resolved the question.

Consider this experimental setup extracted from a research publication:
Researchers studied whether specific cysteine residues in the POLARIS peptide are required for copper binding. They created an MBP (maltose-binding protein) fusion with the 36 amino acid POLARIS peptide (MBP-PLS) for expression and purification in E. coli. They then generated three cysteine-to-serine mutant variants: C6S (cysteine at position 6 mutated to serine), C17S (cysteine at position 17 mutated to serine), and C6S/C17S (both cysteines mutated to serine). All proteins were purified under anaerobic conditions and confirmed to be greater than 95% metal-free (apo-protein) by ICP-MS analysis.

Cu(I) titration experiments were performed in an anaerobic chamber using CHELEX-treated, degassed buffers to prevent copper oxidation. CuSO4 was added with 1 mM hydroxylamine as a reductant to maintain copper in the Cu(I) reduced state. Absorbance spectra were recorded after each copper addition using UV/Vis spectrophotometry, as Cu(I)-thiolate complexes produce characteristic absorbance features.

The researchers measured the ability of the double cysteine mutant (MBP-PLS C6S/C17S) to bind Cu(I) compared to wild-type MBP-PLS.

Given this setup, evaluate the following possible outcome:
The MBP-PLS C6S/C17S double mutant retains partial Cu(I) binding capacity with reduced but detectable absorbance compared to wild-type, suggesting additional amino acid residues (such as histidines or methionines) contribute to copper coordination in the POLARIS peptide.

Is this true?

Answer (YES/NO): NO